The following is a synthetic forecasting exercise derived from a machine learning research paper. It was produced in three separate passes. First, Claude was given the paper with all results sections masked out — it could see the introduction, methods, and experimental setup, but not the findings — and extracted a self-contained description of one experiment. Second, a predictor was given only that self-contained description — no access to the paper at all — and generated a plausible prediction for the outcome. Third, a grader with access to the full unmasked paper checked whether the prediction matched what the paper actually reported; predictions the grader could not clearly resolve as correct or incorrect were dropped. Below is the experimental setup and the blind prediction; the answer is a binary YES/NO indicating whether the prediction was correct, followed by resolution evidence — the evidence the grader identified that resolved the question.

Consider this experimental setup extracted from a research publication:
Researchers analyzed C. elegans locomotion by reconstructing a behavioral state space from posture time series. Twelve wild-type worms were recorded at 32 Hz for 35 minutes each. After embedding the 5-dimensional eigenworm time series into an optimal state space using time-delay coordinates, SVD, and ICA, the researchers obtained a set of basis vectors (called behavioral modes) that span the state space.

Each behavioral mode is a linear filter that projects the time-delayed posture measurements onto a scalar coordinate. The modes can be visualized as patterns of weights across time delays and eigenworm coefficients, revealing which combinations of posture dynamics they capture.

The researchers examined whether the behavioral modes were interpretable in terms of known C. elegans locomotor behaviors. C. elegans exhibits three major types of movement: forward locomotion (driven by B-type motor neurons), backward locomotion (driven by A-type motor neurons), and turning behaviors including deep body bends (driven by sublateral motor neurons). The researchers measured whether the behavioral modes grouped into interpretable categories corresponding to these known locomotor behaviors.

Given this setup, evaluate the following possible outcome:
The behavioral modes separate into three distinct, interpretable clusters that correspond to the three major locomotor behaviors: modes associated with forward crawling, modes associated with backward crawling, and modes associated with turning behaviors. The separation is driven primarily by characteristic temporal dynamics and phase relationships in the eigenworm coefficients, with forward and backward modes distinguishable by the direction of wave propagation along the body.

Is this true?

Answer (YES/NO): YES